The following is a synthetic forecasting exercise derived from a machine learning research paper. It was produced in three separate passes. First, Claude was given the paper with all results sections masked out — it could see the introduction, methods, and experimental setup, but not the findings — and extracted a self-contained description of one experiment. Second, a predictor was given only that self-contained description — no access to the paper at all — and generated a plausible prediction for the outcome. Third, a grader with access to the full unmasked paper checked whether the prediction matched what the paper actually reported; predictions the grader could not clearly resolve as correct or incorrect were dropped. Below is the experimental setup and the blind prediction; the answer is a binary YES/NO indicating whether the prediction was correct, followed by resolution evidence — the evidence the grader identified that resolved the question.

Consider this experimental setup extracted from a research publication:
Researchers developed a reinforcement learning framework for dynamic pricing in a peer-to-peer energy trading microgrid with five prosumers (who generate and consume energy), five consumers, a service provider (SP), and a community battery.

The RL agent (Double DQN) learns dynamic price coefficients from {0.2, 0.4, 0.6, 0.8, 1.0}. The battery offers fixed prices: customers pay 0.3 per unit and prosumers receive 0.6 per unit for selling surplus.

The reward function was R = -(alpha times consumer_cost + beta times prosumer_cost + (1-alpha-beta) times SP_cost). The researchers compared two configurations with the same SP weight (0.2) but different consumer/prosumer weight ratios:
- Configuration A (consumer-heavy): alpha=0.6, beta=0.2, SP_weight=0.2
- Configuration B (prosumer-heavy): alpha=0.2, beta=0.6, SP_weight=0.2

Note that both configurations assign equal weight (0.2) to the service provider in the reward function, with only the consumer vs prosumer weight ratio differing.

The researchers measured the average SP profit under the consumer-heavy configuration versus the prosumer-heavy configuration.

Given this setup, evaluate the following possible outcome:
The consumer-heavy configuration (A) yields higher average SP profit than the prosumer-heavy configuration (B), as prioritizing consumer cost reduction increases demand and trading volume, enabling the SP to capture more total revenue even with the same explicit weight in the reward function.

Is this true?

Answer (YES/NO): NO